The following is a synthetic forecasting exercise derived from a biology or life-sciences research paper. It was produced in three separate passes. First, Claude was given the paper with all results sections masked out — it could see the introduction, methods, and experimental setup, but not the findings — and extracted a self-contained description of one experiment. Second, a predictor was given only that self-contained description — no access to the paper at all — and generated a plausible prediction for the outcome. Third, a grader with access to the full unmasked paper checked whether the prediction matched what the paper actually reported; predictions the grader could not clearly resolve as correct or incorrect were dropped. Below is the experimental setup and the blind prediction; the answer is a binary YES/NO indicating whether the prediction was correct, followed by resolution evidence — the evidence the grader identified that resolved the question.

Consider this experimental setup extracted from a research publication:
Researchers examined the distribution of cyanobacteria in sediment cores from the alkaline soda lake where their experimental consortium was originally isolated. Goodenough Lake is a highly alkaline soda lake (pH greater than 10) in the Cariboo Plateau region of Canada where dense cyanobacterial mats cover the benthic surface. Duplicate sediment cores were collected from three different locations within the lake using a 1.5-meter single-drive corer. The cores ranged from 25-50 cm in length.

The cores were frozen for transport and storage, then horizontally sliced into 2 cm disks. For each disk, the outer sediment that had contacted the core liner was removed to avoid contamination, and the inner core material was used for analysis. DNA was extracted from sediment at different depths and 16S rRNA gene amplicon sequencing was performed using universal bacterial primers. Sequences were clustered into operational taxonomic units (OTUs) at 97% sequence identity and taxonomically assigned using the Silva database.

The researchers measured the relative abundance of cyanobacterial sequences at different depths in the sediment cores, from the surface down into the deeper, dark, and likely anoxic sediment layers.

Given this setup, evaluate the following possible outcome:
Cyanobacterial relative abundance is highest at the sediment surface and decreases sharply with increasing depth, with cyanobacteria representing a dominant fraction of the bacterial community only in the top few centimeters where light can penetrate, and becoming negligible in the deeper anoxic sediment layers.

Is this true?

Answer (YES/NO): YES